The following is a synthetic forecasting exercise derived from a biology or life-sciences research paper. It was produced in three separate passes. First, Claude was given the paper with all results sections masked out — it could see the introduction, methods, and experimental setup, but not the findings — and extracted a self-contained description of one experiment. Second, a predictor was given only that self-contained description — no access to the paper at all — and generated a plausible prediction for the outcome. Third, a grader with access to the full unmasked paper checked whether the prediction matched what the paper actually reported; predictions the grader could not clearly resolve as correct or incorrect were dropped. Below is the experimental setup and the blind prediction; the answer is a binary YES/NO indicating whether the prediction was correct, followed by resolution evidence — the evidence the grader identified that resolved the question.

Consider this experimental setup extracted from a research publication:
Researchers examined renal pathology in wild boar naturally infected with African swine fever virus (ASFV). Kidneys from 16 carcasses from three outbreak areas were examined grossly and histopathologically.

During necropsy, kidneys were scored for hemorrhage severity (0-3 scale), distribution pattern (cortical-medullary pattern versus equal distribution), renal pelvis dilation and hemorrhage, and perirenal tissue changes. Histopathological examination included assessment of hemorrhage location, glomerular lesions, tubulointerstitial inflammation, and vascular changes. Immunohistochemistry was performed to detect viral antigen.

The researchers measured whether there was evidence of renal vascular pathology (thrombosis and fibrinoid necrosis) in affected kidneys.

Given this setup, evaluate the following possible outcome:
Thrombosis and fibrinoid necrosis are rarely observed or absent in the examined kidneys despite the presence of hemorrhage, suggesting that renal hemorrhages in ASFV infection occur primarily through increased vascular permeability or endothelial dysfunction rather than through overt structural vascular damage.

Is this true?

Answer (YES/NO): NO